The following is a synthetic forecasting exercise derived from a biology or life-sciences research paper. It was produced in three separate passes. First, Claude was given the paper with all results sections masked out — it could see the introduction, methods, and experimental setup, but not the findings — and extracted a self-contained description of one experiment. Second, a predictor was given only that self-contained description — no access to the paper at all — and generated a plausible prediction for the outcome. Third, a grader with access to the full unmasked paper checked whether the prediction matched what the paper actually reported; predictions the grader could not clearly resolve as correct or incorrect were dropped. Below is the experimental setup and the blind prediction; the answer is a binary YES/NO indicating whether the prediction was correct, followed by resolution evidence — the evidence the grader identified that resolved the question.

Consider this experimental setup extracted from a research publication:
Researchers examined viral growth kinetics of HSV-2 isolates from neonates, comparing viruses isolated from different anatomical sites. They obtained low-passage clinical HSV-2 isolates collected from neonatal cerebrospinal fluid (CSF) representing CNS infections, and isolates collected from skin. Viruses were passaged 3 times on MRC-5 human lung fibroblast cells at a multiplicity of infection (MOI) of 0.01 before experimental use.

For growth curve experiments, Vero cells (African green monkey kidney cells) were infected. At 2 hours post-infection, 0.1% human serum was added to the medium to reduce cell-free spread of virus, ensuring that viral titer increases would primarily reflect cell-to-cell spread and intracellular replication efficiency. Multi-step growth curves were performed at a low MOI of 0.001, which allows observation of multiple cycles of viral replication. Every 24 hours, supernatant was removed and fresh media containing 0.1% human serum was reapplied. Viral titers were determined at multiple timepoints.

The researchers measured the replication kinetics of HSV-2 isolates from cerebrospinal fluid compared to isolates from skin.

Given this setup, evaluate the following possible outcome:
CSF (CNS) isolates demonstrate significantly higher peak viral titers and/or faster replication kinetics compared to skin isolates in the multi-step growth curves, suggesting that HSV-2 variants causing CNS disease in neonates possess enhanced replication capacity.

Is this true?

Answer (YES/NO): NO